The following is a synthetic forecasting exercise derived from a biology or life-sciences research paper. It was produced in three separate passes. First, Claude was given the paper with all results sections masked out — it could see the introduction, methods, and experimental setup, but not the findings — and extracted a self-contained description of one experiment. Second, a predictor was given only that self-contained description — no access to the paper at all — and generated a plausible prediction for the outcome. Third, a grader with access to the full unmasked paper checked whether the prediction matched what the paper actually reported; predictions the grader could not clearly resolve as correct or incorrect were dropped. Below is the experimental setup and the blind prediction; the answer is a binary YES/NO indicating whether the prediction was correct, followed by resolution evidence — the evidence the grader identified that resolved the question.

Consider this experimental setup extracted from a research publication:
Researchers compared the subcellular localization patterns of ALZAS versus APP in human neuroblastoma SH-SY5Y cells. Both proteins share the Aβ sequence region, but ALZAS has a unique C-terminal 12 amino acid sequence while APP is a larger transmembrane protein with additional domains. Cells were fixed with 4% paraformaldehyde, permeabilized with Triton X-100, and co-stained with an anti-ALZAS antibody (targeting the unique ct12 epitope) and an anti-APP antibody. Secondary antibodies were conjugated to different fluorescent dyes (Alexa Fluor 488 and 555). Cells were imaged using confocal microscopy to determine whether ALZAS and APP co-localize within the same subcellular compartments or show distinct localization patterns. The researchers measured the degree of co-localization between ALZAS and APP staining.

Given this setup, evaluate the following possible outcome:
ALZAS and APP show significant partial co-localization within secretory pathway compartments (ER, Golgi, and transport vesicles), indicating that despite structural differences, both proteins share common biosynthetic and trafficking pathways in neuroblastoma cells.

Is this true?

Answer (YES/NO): NO